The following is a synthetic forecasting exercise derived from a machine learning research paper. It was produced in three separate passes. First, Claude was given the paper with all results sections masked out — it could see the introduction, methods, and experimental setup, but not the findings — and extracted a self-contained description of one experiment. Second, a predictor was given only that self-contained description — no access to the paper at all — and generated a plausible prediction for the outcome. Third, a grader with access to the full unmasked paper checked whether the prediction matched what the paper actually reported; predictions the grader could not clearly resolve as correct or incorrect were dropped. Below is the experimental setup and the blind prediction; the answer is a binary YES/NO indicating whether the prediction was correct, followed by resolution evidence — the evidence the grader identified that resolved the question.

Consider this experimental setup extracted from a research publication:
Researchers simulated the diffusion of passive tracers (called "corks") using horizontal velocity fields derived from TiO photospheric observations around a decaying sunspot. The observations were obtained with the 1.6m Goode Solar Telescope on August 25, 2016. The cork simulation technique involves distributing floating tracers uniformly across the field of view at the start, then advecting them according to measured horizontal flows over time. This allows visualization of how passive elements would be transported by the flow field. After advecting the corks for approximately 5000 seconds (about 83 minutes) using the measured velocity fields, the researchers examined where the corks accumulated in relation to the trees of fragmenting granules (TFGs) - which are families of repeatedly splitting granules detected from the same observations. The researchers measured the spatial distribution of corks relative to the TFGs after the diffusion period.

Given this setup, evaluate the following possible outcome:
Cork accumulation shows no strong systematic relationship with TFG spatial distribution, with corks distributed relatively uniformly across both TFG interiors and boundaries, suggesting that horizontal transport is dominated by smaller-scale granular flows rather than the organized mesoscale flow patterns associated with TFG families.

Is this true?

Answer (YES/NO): NO